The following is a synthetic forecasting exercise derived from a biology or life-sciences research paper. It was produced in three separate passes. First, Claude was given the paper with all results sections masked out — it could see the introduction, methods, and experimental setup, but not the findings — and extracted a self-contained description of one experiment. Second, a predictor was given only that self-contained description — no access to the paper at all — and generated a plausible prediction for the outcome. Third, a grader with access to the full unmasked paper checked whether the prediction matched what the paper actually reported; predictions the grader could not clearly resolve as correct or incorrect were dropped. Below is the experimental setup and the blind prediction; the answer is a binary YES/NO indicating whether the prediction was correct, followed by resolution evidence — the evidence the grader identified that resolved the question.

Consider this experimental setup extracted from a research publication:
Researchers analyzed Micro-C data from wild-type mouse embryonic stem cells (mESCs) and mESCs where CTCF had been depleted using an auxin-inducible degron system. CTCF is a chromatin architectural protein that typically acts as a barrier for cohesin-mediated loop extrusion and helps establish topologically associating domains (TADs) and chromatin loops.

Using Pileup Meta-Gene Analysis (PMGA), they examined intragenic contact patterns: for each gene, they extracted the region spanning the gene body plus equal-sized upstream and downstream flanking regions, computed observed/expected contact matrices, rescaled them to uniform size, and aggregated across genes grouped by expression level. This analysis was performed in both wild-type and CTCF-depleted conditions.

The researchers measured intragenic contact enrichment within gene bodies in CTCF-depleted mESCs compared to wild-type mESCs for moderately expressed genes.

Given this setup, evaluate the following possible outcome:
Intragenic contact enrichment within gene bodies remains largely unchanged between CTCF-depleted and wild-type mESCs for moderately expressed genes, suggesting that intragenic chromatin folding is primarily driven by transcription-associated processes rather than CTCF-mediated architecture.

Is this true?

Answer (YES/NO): YES